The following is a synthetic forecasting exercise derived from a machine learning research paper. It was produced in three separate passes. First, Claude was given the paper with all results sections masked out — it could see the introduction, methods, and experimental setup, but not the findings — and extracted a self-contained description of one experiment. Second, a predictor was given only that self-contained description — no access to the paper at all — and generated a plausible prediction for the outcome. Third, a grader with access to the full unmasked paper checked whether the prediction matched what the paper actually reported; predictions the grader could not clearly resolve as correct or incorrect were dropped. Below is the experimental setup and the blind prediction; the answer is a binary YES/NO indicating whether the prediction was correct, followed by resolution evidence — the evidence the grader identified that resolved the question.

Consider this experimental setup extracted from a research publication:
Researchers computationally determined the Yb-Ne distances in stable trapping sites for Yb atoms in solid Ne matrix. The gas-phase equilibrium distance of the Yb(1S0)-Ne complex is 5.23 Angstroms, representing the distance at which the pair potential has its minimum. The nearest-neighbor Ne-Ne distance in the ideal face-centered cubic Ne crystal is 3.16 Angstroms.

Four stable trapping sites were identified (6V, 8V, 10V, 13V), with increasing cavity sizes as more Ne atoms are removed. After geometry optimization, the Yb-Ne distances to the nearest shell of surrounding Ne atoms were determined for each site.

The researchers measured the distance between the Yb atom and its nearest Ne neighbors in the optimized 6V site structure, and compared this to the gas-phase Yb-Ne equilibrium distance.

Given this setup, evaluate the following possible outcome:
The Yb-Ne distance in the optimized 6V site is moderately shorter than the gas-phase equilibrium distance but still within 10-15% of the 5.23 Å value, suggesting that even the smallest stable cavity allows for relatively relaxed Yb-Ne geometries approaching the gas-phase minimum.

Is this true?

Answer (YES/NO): NO